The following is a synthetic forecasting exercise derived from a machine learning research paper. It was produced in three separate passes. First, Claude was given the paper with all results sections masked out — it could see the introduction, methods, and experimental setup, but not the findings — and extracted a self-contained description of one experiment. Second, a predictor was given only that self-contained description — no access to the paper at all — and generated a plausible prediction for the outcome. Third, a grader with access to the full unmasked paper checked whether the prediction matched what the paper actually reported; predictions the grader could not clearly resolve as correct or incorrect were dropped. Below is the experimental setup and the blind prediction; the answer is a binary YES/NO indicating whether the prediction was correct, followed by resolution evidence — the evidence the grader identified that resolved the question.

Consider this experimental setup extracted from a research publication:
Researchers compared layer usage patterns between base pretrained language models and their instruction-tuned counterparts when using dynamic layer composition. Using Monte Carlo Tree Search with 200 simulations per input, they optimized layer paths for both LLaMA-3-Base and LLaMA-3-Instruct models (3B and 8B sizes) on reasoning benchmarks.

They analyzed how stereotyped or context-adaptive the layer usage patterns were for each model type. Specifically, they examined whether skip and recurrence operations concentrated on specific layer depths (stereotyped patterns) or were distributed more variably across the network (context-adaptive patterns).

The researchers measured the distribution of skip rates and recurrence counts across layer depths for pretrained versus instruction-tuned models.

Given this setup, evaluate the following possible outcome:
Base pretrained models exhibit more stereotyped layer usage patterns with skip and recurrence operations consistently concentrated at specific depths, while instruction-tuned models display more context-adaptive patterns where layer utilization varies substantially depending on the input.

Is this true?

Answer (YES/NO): YES